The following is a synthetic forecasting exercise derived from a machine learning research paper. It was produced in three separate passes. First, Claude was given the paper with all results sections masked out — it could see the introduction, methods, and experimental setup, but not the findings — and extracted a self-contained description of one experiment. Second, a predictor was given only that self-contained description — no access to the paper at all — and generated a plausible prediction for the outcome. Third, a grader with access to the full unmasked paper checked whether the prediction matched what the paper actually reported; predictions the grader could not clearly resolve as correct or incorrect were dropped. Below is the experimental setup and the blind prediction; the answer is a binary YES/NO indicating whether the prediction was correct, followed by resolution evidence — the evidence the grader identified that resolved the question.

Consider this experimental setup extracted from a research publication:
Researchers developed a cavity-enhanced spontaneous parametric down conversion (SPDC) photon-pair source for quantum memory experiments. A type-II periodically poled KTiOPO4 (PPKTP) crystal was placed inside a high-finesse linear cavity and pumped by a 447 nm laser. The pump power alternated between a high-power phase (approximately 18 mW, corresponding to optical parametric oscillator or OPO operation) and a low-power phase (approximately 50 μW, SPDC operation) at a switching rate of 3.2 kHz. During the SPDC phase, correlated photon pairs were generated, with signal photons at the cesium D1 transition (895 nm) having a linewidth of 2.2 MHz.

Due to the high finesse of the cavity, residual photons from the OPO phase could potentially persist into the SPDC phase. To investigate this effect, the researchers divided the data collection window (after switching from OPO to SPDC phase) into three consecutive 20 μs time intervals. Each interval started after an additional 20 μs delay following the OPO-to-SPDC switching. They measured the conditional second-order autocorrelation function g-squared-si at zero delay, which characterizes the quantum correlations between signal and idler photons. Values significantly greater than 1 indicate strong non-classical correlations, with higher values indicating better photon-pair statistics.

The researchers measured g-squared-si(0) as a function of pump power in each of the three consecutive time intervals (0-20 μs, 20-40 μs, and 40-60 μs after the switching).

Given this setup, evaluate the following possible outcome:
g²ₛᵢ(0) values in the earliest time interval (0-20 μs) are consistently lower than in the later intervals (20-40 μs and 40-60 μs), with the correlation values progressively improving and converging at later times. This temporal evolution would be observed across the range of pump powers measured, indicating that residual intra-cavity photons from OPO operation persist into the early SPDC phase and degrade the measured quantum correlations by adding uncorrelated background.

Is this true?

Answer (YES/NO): YES